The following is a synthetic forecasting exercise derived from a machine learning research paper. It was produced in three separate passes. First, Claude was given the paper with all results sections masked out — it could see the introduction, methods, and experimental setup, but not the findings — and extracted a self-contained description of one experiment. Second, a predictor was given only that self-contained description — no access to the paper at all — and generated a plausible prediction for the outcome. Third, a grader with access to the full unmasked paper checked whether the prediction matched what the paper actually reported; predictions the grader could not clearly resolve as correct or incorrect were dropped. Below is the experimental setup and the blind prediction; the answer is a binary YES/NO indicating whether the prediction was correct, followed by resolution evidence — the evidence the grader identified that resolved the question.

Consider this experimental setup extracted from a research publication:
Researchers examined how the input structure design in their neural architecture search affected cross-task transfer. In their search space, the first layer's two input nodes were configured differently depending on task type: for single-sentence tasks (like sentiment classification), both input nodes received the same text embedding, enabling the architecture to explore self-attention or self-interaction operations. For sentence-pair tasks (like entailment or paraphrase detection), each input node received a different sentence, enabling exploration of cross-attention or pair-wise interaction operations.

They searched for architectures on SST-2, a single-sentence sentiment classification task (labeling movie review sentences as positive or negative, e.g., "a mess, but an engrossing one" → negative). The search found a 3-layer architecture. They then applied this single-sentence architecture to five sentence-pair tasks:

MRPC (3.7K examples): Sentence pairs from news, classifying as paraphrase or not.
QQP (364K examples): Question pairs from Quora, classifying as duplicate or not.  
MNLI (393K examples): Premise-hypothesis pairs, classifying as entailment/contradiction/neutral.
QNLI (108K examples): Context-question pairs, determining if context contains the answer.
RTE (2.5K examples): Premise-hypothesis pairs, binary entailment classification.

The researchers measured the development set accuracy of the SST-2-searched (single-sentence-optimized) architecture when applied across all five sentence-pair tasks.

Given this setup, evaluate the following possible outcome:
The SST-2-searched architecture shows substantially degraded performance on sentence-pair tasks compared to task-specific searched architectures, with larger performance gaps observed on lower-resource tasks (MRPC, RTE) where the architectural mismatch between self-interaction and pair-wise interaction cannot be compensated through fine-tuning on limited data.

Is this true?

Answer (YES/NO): NO